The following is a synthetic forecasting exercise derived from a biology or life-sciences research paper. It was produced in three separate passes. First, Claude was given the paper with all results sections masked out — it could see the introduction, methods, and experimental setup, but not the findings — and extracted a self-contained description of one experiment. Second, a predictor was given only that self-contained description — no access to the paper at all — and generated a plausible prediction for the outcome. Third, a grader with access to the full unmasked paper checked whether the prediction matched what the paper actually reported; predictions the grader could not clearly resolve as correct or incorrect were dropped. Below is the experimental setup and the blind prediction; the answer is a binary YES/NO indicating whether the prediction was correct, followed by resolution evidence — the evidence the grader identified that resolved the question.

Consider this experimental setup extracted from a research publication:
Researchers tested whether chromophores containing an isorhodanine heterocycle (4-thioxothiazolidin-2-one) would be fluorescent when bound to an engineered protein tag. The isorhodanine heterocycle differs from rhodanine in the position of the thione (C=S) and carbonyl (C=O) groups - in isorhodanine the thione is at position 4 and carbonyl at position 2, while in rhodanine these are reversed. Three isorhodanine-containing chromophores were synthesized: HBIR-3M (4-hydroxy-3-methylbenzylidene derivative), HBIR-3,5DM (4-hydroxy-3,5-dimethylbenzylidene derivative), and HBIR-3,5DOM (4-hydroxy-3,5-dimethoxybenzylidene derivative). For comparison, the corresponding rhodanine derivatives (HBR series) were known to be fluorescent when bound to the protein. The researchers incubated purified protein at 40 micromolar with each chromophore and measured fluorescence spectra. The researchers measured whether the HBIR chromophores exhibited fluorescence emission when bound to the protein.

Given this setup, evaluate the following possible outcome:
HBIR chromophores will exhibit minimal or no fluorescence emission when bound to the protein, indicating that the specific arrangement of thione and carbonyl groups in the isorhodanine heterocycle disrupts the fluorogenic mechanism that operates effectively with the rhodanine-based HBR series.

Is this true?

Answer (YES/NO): NO